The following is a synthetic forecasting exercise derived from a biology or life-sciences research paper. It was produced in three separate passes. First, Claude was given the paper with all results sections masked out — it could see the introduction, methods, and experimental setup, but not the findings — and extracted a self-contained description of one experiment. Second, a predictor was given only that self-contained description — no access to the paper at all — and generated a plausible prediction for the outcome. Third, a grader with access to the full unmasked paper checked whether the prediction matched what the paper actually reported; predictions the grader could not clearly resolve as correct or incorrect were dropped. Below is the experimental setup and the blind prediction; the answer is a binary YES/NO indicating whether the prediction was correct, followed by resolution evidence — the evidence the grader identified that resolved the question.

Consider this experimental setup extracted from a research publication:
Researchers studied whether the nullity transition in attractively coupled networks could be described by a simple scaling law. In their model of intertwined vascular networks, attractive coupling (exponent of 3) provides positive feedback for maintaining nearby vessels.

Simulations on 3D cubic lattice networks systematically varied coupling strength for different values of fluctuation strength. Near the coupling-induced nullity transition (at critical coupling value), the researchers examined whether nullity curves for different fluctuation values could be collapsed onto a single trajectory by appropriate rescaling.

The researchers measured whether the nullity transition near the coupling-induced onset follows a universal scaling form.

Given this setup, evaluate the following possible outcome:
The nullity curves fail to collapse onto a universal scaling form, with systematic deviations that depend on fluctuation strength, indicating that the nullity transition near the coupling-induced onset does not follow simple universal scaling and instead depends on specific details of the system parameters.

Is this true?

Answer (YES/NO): NO